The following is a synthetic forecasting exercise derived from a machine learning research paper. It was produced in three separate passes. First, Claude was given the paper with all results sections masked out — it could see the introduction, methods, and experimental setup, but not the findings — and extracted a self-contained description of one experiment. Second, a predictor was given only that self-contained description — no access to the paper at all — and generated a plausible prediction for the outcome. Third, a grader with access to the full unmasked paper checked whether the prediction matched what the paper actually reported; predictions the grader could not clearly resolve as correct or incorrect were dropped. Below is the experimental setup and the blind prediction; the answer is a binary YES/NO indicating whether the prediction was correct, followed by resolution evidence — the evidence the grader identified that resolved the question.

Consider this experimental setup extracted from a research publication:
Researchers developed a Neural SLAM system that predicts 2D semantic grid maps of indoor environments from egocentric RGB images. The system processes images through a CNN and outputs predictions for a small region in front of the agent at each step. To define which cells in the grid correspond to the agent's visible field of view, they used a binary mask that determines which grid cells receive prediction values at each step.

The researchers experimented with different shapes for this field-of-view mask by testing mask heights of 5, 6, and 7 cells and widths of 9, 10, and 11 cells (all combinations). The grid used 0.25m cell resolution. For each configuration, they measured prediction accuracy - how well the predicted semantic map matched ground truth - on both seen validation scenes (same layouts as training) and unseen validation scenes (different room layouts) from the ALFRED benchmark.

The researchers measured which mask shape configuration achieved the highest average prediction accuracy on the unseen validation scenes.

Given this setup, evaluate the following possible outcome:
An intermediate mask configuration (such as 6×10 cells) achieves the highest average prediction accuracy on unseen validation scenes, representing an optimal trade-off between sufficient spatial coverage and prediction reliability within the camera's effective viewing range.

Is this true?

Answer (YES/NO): NO